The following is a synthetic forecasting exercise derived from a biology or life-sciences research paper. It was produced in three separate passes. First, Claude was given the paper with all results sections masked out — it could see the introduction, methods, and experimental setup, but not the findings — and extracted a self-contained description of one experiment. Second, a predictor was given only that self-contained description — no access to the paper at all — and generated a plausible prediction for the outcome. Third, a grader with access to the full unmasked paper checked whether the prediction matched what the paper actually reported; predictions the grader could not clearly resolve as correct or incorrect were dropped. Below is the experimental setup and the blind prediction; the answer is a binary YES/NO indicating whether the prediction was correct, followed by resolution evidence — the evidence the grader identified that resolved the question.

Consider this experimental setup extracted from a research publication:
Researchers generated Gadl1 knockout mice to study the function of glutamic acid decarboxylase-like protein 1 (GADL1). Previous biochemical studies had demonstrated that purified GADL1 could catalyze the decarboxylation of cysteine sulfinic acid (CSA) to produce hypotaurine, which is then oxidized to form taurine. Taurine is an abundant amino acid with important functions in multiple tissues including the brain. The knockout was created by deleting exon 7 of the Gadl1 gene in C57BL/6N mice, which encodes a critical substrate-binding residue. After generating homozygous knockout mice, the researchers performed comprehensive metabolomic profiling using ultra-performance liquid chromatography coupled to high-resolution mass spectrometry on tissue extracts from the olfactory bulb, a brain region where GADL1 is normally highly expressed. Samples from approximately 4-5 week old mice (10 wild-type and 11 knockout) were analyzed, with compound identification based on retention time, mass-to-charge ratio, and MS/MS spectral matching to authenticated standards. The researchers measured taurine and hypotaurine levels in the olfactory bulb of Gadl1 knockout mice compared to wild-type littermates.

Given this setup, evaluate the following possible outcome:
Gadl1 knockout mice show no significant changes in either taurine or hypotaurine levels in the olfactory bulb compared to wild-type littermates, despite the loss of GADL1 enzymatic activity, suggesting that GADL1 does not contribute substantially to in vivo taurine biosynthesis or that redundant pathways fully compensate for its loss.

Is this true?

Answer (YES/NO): YES